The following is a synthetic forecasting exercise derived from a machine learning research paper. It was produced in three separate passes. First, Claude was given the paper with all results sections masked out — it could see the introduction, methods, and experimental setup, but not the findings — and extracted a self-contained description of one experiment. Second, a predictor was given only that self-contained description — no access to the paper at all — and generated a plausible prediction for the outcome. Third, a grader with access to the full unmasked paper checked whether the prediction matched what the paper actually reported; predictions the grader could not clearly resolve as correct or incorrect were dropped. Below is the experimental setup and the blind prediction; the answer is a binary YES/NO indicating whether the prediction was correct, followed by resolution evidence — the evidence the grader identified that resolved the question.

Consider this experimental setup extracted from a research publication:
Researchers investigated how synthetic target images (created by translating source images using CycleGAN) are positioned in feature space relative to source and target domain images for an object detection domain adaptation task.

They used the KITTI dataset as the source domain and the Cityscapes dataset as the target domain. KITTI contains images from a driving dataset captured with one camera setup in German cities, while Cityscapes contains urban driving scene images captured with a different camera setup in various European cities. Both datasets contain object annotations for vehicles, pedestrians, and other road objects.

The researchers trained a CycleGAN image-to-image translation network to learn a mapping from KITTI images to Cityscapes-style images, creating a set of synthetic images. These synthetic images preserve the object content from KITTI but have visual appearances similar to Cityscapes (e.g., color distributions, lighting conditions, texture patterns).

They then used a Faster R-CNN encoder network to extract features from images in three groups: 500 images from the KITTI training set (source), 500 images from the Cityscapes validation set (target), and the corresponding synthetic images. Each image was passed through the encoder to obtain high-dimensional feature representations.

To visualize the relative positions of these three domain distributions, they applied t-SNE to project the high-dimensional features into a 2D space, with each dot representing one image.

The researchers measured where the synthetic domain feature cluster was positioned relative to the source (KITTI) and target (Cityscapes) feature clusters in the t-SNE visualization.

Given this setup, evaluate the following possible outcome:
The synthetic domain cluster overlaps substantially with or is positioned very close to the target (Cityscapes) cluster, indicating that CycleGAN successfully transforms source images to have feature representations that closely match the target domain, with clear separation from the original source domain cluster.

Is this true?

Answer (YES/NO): NO